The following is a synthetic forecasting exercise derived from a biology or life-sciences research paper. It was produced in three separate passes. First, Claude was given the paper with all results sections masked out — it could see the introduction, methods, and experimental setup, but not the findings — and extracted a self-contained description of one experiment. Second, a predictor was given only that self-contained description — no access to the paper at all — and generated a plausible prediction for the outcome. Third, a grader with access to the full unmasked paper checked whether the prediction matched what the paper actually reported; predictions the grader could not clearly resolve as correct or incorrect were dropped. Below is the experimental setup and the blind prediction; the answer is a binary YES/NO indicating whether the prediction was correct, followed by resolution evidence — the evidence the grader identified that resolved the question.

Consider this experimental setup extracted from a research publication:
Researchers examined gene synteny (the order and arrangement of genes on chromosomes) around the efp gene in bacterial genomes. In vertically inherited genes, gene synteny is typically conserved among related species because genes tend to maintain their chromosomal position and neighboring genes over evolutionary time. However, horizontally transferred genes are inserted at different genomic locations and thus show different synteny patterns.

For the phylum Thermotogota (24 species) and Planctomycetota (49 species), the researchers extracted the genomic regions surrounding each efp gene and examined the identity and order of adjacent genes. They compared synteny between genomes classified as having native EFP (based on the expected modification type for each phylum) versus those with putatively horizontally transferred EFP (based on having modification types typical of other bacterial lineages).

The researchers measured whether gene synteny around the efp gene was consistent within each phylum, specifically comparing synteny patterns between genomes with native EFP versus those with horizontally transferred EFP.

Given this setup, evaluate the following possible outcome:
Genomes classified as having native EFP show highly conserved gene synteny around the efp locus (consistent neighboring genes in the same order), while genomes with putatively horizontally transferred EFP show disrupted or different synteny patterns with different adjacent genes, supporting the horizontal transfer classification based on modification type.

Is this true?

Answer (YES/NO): YES